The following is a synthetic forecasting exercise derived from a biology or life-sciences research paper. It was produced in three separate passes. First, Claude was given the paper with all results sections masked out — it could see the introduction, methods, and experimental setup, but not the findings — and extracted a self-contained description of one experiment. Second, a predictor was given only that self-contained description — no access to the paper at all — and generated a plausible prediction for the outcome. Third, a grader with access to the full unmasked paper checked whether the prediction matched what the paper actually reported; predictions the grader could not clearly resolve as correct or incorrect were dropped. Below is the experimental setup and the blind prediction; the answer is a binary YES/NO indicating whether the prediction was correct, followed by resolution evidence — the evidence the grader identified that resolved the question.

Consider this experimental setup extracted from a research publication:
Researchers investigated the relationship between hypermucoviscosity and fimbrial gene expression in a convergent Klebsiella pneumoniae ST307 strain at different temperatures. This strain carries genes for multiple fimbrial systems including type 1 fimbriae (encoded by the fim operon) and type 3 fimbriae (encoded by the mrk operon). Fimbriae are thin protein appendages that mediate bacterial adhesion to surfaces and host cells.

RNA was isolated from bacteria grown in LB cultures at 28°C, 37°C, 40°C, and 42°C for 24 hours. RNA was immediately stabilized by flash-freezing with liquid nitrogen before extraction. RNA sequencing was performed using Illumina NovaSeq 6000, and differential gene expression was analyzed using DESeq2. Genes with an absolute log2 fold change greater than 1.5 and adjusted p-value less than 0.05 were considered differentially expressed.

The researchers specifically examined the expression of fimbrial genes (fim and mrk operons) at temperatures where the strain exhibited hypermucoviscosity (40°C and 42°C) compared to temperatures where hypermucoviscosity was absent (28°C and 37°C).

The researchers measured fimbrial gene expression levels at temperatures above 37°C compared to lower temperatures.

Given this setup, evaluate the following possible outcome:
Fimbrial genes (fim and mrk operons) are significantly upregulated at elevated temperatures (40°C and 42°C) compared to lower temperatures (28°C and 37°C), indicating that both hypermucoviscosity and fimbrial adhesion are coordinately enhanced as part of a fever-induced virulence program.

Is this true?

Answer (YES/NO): NO